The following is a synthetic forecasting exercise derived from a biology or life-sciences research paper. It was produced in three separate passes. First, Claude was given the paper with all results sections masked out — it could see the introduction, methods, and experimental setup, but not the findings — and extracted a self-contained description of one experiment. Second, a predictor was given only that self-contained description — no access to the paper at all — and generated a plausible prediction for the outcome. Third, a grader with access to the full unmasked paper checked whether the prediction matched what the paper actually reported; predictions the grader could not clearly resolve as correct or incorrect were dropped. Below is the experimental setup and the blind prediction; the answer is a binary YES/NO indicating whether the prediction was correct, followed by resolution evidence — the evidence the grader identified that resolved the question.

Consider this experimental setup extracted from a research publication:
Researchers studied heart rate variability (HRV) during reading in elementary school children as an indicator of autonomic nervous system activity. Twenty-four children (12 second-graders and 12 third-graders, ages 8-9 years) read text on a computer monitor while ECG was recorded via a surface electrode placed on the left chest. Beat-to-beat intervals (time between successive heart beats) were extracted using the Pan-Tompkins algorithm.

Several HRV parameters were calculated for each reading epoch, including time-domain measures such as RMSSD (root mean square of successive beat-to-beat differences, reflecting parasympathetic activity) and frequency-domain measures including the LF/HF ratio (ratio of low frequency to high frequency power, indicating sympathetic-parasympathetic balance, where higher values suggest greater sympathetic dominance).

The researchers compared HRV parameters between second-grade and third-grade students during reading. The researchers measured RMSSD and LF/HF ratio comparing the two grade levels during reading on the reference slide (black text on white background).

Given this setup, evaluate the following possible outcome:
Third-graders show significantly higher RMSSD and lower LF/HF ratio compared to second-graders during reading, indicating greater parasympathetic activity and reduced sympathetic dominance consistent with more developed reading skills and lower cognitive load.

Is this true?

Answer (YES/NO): NO